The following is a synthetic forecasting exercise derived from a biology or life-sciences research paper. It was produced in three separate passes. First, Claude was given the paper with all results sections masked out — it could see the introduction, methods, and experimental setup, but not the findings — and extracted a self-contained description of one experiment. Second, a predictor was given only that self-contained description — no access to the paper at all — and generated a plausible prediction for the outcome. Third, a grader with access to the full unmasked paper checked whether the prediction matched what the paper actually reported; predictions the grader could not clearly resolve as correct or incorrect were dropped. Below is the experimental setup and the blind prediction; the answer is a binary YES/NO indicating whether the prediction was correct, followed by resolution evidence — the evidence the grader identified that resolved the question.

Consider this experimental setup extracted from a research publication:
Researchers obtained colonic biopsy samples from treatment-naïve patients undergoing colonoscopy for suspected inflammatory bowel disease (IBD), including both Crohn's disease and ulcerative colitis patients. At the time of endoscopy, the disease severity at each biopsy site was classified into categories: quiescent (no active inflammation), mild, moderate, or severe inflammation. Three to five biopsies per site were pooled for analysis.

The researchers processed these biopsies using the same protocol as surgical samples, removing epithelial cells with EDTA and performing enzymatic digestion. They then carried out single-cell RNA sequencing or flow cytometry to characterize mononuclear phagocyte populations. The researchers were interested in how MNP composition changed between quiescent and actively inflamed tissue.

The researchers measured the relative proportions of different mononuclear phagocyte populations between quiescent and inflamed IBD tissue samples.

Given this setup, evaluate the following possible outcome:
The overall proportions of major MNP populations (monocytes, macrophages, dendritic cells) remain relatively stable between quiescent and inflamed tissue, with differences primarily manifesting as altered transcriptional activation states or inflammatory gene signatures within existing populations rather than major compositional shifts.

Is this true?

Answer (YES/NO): NO